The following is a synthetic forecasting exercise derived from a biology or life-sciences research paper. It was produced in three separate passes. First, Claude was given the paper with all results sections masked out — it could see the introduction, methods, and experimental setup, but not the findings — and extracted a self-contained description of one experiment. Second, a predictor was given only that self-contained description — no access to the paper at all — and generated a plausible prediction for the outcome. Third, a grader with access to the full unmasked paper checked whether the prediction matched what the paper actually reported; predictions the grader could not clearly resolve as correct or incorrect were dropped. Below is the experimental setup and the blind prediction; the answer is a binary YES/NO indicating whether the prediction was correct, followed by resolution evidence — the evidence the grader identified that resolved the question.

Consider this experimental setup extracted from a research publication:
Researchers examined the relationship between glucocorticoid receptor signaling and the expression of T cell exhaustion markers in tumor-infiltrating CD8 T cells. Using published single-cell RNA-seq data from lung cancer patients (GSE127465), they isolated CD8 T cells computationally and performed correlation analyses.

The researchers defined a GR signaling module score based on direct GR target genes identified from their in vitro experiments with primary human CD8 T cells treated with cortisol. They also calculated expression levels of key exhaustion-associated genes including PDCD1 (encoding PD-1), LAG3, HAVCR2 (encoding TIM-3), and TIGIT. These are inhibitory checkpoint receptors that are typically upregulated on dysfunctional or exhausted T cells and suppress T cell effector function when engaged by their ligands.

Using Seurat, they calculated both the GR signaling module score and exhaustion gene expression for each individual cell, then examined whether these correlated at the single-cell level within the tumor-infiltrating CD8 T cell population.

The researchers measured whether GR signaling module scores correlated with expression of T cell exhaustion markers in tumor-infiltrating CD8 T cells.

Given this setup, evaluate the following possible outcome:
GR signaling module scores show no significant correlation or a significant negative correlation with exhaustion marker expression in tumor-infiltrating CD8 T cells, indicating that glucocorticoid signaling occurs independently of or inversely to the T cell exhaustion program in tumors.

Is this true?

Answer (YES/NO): NO